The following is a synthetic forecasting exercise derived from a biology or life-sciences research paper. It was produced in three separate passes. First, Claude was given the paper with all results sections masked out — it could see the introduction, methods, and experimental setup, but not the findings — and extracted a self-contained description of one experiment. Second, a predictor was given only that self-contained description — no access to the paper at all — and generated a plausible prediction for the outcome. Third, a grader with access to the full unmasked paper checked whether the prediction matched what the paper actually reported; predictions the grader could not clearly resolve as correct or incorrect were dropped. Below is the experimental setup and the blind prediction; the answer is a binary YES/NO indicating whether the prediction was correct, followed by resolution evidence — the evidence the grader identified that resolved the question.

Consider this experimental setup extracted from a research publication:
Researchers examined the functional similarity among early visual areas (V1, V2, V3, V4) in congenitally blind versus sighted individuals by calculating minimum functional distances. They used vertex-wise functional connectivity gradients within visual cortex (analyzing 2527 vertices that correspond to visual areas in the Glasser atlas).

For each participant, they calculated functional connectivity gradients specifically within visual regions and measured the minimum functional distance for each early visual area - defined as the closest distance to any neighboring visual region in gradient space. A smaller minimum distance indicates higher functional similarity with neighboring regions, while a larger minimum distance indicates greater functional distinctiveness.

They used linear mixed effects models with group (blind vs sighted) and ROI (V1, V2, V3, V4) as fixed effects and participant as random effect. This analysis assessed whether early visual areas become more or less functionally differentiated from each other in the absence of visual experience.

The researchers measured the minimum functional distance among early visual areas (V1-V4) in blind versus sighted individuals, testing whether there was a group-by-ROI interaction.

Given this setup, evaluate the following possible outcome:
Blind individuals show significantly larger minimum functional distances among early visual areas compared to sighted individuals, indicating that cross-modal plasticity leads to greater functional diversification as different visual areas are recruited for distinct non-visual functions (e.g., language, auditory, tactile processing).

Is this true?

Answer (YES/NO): NO